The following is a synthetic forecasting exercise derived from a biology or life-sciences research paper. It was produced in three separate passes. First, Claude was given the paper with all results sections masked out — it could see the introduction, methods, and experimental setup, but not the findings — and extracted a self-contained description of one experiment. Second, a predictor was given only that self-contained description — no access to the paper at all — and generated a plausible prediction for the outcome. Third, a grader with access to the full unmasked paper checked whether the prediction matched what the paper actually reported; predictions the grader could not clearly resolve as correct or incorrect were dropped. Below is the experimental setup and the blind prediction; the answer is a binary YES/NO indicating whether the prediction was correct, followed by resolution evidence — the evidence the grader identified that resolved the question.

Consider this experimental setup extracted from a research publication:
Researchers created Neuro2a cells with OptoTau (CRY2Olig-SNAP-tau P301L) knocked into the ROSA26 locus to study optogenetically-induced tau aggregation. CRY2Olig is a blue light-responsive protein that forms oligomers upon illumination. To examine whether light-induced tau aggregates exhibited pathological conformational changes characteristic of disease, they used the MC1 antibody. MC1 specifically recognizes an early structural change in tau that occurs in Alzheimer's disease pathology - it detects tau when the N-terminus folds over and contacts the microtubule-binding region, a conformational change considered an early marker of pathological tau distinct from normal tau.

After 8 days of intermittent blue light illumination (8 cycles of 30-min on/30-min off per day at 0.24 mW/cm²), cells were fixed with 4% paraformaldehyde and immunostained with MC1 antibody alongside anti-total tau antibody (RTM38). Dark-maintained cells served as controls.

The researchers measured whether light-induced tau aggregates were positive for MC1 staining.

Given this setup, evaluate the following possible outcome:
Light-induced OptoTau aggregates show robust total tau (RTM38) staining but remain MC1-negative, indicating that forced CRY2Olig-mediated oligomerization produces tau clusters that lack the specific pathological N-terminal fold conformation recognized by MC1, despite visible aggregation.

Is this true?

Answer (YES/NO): NO